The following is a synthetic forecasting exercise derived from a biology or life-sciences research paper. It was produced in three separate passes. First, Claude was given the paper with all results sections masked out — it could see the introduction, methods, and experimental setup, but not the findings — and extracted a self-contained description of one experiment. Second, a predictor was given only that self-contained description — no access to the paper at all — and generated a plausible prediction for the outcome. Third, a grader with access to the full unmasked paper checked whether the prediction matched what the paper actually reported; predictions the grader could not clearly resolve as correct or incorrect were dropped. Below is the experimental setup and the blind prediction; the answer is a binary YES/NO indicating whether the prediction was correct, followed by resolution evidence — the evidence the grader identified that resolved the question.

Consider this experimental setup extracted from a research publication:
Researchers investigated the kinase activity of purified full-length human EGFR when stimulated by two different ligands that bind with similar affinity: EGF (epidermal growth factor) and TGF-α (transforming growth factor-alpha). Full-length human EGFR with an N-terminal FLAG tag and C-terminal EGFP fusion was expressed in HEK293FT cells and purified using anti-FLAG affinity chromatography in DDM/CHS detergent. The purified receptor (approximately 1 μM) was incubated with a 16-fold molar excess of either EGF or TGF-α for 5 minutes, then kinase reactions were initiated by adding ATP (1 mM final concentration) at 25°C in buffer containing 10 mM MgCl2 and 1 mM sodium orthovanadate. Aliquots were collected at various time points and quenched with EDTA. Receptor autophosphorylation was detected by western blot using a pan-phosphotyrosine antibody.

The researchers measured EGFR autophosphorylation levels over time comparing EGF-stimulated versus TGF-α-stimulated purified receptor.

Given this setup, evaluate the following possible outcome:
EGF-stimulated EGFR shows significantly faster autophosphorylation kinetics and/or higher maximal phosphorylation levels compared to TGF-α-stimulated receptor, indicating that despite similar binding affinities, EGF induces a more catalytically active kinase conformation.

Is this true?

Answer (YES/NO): YES